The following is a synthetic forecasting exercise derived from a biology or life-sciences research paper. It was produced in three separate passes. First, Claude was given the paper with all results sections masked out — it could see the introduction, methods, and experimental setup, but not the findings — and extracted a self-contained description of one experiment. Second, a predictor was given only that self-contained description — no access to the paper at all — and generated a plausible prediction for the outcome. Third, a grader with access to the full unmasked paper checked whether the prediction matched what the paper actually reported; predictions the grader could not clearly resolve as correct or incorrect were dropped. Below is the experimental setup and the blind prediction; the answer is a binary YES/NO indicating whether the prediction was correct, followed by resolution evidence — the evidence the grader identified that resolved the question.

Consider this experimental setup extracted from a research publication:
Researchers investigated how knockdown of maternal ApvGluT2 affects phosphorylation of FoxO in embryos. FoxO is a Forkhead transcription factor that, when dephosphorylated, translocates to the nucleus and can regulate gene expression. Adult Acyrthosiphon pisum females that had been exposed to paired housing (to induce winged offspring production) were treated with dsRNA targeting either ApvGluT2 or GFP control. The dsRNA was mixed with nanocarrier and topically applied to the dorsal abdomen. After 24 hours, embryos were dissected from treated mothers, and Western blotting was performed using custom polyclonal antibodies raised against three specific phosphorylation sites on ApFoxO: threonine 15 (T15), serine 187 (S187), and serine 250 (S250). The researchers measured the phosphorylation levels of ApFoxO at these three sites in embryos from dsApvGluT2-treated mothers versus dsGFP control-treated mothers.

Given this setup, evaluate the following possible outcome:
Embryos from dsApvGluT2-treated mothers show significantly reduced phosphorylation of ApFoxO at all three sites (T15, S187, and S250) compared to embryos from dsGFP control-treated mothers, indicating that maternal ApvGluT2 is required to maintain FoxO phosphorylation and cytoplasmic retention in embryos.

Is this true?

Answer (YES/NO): NO